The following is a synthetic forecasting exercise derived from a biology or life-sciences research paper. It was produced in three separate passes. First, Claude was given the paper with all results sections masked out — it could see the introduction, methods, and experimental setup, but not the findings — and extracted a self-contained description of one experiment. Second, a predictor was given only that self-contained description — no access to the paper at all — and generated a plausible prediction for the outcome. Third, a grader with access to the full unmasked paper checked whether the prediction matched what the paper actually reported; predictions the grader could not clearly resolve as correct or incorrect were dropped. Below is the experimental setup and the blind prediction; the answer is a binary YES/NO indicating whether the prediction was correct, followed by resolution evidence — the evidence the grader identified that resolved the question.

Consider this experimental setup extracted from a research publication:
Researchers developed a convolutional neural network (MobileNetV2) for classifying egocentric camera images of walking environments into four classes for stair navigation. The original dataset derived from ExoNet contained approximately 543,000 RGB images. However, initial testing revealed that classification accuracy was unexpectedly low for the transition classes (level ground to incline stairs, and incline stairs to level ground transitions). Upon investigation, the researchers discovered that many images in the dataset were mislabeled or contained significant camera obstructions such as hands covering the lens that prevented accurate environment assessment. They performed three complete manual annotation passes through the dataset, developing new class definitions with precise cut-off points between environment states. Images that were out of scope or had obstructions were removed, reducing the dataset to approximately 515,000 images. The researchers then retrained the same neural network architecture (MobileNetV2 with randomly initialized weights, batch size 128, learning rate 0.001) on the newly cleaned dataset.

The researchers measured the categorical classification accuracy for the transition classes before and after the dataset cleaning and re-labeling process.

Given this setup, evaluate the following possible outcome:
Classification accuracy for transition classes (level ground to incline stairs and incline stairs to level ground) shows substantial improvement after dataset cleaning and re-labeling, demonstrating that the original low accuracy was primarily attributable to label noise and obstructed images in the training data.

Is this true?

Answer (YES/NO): YES